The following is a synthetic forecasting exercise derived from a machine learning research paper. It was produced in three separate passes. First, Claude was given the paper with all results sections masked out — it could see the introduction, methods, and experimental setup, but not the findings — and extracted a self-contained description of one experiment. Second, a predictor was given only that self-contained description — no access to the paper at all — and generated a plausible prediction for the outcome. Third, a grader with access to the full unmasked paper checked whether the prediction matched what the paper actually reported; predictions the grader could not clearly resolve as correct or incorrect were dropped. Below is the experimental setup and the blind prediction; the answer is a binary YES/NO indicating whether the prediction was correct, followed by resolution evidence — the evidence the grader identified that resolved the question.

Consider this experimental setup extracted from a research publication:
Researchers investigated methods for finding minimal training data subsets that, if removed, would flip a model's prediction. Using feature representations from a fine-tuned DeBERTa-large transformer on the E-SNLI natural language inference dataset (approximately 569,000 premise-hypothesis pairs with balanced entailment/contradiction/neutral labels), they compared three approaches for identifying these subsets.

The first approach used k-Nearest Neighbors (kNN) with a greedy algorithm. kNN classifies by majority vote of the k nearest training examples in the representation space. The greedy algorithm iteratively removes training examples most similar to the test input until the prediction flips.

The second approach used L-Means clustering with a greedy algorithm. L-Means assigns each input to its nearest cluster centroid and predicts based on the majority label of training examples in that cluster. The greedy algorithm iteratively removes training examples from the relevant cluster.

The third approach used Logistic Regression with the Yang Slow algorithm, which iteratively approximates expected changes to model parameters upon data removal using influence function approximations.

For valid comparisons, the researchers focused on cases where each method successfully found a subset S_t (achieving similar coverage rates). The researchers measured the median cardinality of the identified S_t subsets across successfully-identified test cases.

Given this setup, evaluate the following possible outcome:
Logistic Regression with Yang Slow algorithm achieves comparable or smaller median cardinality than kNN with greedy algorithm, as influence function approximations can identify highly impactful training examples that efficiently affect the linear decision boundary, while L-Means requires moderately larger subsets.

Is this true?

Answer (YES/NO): NO